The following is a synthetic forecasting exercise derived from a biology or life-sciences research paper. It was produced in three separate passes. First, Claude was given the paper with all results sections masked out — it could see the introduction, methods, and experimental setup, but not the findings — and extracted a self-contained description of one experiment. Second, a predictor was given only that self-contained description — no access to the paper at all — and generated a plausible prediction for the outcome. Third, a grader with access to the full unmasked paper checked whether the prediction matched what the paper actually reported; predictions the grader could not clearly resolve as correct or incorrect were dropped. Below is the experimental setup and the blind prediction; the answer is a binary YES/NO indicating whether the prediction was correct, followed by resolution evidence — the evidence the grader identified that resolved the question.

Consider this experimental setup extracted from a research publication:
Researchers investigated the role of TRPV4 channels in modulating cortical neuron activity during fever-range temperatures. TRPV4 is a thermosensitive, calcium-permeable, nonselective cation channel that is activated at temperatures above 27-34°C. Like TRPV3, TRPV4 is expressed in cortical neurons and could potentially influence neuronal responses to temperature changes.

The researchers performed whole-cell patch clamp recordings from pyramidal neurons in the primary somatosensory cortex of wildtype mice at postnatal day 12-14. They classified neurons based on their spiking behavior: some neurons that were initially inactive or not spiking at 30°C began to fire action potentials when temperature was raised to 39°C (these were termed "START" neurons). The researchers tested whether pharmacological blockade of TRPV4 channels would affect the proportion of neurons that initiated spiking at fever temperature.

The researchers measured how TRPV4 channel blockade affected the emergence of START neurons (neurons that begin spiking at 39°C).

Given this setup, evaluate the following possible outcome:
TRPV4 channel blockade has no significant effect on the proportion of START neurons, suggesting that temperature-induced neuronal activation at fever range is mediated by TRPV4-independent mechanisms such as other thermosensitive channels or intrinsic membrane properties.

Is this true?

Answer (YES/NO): NO